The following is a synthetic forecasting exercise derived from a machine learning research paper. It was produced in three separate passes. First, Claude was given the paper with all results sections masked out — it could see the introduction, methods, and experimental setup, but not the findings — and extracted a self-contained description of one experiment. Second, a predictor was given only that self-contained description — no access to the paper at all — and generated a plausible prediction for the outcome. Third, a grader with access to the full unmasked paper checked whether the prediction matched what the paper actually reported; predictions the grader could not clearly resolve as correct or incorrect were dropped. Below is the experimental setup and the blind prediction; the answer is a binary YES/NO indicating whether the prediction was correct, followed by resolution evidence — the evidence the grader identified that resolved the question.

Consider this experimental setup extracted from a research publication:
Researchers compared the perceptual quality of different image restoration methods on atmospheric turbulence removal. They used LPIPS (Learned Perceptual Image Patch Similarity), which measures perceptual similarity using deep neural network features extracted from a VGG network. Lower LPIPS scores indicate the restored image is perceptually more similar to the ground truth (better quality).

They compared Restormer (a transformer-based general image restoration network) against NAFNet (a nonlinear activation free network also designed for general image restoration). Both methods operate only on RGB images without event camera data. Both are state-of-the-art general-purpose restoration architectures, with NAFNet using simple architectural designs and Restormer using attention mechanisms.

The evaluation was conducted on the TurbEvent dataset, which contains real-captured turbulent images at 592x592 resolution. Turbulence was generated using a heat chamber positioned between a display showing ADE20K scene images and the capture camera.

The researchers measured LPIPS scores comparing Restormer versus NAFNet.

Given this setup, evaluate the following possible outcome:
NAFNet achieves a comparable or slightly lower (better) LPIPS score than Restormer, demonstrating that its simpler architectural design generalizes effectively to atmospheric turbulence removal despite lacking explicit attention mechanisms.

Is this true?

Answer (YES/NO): NO